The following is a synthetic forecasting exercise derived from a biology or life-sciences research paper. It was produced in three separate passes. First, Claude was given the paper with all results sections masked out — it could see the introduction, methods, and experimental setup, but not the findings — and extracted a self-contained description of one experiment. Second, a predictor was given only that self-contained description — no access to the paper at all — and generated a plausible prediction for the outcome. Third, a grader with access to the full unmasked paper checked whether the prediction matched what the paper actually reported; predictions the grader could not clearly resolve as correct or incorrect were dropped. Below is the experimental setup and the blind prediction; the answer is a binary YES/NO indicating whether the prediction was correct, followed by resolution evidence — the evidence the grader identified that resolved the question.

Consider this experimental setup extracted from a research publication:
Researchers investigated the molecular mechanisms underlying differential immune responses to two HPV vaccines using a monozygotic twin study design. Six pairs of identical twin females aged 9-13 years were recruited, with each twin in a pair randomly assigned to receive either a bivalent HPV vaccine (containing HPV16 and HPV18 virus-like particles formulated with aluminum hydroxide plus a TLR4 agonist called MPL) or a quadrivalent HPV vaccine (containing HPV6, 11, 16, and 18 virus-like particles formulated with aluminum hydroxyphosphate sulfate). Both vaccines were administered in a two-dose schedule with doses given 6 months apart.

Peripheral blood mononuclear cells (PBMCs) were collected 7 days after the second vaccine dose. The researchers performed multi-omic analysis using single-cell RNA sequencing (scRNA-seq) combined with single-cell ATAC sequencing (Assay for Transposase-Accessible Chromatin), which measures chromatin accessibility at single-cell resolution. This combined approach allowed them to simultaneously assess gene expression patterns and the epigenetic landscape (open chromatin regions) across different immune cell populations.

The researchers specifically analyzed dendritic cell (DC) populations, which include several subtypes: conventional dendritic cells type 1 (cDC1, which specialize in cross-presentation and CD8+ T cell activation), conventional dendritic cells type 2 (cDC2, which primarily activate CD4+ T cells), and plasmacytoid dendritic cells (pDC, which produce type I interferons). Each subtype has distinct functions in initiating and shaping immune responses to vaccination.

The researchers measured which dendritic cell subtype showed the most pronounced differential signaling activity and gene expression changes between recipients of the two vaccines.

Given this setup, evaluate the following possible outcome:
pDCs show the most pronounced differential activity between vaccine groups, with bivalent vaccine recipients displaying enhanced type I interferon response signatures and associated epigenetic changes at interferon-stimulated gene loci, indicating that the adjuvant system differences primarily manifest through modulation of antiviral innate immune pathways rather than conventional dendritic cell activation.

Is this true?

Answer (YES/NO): NO